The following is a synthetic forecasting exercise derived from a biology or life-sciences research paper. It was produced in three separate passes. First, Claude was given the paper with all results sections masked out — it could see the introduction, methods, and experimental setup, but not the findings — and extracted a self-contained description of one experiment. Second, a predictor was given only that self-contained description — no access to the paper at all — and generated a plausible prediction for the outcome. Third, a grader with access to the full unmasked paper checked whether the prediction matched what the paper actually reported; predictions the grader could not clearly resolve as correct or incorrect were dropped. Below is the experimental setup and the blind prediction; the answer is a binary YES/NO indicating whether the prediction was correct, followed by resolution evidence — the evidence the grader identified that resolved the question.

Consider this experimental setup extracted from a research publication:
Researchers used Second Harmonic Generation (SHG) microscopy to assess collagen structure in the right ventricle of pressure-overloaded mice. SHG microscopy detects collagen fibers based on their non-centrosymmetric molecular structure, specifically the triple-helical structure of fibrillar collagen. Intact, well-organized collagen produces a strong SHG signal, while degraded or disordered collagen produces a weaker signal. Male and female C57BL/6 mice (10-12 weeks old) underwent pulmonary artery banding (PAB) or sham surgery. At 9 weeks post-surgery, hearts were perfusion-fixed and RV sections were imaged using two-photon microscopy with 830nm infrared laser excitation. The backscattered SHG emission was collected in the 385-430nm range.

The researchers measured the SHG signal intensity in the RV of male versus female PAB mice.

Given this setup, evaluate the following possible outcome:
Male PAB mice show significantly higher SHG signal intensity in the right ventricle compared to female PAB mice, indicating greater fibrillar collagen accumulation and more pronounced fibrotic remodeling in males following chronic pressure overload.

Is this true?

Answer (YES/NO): NO